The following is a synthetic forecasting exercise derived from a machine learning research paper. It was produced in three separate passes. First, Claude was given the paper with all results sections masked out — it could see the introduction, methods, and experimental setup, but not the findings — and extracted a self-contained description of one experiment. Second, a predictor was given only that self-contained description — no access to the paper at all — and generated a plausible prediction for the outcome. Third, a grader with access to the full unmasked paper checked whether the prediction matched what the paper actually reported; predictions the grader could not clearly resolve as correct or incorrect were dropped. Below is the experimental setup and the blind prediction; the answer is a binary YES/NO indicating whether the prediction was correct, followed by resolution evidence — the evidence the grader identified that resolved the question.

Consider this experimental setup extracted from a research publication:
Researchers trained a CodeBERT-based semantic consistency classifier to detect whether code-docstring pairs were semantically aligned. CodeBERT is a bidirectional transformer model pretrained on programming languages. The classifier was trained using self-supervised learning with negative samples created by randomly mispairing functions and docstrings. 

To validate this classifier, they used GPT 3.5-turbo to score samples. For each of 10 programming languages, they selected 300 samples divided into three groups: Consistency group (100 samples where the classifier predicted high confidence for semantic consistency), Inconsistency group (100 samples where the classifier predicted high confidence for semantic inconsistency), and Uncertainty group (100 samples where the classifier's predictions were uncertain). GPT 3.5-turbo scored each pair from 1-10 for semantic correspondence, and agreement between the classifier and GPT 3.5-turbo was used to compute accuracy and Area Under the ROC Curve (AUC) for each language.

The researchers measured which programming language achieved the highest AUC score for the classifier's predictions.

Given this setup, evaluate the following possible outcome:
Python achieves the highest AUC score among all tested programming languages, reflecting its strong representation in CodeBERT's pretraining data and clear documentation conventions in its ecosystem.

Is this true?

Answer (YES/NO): NO